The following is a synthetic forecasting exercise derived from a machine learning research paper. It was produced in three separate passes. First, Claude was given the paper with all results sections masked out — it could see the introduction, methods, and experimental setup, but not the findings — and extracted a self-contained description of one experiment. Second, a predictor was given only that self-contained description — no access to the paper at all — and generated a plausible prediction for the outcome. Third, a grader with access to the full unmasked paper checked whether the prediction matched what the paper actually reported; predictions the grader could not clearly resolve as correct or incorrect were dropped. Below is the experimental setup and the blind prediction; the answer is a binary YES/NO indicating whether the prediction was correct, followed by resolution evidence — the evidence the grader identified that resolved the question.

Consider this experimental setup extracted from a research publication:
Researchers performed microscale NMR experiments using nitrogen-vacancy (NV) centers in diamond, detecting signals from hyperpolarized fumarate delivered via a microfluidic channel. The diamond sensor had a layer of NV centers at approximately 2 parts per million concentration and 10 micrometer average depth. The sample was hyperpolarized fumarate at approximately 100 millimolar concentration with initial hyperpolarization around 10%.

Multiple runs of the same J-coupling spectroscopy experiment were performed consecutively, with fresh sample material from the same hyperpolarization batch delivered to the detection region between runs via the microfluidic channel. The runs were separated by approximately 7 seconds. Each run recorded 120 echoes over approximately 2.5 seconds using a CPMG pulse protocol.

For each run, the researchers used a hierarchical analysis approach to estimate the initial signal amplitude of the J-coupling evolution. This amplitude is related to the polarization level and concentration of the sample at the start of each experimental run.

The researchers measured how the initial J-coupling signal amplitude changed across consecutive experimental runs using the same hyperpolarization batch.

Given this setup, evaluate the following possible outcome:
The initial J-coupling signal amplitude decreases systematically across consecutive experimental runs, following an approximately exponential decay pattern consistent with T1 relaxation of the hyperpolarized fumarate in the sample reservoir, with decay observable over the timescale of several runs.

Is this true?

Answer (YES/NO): YES